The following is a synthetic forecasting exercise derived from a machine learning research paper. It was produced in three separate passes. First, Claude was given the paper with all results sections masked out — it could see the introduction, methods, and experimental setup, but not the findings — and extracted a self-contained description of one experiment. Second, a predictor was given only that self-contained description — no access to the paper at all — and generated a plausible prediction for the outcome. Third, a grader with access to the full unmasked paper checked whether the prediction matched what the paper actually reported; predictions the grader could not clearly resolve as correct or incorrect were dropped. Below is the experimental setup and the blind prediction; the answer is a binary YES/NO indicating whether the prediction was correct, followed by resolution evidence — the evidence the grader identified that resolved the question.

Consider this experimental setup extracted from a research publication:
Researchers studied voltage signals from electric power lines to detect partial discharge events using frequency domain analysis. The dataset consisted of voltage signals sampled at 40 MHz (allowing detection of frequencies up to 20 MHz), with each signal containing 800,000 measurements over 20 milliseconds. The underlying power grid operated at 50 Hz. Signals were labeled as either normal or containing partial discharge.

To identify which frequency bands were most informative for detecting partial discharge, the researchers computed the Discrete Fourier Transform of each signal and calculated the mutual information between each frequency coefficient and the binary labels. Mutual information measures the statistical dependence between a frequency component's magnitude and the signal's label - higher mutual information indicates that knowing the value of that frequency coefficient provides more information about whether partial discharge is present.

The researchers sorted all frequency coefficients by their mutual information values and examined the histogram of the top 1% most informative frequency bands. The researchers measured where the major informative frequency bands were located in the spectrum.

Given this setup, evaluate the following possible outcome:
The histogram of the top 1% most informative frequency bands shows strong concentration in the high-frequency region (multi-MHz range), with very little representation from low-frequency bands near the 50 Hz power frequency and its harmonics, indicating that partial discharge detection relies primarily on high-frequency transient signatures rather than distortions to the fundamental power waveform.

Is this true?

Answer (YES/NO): NO